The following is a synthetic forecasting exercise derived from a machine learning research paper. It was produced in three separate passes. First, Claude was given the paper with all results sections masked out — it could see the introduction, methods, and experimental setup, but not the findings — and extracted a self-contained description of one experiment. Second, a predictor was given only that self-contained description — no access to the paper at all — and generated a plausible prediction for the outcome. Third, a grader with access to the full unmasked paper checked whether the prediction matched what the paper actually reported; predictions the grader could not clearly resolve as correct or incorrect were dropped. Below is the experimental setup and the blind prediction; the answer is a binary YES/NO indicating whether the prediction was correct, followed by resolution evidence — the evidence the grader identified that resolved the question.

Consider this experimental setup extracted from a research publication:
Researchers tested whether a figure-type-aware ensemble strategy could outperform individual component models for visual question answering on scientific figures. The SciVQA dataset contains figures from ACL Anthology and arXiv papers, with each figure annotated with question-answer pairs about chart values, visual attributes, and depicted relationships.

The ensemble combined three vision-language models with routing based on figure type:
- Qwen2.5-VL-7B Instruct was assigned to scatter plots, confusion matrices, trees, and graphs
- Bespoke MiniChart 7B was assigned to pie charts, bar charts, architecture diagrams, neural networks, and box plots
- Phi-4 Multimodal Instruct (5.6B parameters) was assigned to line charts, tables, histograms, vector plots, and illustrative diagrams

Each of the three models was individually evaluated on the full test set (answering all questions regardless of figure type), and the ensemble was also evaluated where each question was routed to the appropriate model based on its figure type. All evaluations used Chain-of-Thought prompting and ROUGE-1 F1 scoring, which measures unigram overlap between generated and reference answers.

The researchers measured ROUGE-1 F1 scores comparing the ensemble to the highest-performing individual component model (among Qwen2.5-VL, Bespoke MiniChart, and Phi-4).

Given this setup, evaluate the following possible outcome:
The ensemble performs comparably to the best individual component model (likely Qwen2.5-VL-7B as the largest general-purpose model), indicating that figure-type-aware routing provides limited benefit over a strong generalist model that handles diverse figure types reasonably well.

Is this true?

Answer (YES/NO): NO